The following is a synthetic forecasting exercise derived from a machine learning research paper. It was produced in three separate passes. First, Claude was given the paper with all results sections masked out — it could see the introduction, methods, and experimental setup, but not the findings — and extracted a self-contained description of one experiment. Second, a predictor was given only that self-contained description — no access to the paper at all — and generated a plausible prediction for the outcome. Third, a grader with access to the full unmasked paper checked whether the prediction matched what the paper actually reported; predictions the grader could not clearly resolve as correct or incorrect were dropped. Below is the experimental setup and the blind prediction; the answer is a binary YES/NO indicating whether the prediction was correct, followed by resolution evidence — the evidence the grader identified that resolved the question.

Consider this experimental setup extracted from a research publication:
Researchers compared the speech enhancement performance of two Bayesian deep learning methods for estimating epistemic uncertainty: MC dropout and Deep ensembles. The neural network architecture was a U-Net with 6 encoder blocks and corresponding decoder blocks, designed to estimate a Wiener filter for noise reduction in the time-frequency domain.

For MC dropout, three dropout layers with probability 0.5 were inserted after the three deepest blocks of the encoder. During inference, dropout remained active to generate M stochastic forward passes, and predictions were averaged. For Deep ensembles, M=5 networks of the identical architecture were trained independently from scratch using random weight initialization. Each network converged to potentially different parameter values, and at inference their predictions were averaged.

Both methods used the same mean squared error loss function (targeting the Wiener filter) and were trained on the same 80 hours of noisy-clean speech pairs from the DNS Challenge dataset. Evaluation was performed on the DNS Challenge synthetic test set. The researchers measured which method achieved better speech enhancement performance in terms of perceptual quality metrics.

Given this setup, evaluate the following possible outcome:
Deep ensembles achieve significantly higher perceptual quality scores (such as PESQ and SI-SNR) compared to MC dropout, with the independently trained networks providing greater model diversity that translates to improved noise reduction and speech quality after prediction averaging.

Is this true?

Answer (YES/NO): YES